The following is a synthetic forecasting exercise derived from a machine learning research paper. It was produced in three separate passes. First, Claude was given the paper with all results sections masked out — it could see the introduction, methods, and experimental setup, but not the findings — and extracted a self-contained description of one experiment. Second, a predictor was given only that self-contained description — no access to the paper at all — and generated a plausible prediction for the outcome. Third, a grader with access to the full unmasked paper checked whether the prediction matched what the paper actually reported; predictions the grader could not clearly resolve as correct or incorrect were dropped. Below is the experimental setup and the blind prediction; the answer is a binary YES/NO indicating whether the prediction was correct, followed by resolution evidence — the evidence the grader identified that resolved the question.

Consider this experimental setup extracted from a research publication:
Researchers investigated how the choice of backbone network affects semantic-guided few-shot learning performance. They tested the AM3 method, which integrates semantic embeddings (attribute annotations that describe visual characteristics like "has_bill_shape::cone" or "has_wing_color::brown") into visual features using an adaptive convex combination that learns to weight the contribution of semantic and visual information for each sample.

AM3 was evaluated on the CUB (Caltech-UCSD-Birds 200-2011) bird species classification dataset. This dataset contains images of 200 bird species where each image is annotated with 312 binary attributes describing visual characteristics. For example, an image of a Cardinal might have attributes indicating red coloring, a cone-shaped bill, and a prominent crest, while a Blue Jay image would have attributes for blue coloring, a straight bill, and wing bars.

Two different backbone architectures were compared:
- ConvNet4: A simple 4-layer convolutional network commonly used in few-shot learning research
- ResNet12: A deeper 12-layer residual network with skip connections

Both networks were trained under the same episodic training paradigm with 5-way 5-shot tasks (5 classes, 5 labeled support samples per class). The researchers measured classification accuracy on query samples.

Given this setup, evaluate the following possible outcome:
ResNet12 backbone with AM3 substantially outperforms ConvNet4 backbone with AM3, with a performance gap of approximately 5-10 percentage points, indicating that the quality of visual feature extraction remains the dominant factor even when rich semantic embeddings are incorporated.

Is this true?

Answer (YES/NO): NO